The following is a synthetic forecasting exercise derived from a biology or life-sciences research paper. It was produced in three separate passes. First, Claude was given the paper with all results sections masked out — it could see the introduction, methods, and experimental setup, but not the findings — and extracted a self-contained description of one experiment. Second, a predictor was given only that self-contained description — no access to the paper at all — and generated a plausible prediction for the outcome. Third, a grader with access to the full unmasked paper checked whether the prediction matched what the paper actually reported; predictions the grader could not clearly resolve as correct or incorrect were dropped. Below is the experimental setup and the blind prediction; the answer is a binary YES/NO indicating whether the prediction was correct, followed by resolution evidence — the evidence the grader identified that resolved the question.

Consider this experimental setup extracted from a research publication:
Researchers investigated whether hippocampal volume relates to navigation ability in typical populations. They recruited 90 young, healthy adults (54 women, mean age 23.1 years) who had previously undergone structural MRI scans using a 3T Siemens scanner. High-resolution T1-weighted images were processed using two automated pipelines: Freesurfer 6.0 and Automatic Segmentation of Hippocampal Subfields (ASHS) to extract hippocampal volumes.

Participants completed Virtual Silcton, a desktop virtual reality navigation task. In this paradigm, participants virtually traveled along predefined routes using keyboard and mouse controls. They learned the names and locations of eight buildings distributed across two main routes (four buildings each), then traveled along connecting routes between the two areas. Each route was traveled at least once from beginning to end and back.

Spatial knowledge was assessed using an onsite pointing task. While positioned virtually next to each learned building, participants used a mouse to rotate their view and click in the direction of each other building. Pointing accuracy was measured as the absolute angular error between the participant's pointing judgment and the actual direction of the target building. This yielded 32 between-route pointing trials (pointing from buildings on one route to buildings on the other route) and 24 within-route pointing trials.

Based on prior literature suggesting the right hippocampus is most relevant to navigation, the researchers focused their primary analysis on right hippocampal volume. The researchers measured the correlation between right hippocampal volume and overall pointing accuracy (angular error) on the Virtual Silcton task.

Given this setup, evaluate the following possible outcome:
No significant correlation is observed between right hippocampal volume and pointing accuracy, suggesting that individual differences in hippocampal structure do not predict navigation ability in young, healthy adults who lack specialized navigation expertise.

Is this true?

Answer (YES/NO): YES